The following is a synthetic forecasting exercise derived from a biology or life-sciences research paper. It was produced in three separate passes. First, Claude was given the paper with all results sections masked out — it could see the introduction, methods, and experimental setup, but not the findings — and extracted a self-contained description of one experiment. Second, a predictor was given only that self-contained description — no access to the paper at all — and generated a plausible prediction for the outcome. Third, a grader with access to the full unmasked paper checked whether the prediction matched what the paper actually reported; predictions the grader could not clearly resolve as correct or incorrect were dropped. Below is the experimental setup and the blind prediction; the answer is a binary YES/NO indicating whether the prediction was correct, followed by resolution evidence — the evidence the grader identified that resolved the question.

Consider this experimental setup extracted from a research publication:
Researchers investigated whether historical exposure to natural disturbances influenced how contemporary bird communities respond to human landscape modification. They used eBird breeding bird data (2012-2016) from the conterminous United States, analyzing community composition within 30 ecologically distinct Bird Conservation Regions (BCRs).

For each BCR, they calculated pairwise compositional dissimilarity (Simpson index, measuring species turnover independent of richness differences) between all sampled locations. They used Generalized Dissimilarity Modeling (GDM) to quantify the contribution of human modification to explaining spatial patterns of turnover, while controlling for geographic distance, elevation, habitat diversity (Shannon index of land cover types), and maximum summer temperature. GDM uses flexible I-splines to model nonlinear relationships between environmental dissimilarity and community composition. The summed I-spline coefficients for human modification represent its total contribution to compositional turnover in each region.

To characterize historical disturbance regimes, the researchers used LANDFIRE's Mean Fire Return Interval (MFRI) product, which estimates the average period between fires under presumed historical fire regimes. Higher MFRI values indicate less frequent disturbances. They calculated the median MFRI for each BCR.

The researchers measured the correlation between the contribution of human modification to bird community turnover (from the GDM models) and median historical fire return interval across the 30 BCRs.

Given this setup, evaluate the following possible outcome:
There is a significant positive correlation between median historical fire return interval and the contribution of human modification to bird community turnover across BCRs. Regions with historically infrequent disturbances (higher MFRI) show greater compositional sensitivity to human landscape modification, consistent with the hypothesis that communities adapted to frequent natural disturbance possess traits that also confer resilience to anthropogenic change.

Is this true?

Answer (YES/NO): YES